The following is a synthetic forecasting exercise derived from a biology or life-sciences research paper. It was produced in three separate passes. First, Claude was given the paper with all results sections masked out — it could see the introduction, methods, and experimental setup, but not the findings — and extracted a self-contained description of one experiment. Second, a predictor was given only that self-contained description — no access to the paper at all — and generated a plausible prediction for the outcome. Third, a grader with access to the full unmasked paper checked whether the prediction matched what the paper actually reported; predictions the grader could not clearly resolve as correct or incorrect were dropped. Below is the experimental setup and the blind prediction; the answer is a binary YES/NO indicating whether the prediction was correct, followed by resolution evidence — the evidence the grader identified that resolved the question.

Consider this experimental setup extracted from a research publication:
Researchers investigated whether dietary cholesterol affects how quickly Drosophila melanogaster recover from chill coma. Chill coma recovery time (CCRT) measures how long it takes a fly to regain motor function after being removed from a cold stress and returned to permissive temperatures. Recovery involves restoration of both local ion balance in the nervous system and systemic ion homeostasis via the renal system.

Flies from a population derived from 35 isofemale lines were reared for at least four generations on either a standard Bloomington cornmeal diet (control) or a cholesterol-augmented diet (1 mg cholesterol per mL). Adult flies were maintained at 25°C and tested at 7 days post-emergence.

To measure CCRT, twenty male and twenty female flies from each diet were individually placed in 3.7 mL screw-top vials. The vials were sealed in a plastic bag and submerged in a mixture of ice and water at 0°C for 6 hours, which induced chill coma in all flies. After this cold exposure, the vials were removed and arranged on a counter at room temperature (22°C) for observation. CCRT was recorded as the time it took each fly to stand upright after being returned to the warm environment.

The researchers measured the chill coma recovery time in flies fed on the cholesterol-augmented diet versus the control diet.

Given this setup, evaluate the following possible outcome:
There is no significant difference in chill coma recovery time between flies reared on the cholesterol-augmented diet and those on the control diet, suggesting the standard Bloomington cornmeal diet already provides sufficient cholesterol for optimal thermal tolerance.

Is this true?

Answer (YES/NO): YES